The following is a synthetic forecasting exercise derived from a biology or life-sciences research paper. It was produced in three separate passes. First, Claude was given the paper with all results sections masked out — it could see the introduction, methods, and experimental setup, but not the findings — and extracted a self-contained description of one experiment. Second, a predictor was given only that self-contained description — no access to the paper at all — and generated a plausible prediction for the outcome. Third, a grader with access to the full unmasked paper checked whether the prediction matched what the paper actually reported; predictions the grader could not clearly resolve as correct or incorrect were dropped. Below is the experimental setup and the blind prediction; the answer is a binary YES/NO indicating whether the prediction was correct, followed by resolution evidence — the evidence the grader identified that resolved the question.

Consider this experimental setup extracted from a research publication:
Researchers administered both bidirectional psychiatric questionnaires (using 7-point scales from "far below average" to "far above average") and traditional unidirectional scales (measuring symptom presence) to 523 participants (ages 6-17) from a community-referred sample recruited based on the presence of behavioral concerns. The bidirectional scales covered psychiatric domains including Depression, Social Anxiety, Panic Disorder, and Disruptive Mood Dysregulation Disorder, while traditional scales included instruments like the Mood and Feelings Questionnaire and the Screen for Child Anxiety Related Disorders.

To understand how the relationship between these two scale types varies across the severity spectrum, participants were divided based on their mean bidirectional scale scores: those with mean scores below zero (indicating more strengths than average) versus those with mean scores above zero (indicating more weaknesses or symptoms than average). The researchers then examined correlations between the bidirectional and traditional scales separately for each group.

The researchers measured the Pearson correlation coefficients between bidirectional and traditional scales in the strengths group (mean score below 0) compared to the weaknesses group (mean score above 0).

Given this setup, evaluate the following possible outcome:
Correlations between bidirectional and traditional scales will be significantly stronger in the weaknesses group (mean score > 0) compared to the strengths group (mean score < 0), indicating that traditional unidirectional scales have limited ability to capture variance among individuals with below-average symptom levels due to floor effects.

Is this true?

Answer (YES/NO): YES